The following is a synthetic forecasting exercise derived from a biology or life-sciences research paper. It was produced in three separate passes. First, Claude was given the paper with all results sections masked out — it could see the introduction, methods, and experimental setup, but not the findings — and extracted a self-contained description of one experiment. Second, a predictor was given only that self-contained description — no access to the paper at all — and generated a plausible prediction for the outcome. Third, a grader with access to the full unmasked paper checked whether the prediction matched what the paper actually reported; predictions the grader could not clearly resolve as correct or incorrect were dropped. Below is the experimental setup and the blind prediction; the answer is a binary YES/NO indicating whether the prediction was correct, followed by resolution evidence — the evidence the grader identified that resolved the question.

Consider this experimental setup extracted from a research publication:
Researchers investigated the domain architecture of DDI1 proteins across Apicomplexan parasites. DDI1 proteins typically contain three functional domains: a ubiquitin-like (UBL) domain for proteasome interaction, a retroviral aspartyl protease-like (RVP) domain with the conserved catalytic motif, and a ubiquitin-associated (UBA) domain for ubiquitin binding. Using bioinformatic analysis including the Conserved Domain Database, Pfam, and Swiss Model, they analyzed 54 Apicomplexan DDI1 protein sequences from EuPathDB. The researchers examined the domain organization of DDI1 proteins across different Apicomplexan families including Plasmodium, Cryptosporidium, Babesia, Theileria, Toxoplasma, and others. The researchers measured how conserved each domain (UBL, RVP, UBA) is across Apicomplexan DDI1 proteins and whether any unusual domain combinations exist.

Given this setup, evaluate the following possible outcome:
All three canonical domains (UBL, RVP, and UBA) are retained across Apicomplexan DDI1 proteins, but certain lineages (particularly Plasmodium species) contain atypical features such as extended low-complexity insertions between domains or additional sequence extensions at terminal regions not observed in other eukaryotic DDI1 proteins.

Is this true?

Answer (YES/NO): NO